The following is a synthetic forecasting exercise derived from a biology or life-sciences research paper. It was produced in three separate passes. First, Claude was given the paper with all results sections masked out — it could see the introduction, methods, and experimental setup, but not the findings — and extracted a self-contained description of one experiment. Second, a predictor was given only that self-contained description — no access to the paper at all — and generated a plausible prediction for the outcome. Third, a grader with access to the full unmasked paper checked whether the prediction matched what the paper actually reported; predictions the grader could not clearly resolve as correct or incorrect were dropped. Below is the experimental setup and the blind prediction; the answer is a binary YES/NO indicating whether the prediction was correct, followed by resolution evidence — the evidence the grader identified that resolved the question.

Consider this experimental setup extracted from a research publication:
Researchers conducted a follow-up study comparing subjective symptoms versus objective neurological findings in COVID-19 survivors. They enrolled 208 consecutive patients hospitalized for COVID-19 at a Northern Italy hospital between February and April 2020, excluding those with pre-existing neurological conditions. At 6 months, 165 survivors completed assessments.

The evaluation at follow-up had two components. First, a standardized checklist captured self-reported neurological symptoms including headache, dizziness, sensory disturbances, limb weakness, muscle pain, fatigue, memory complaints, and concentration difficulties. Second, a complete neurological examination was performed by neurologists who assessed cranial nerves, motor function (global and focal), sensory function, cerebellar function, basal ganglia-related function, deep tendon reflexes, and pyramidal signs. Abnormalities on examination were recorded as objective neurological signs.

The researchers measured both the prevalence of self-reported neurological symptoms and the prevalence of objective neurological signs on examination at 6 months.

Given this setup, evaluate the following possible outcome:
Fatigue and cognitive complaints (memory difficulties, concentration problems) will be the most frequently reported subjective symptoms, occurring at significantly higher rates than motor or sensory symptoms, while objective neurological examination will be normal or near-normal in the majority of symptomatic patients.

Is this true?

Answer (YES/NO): NO